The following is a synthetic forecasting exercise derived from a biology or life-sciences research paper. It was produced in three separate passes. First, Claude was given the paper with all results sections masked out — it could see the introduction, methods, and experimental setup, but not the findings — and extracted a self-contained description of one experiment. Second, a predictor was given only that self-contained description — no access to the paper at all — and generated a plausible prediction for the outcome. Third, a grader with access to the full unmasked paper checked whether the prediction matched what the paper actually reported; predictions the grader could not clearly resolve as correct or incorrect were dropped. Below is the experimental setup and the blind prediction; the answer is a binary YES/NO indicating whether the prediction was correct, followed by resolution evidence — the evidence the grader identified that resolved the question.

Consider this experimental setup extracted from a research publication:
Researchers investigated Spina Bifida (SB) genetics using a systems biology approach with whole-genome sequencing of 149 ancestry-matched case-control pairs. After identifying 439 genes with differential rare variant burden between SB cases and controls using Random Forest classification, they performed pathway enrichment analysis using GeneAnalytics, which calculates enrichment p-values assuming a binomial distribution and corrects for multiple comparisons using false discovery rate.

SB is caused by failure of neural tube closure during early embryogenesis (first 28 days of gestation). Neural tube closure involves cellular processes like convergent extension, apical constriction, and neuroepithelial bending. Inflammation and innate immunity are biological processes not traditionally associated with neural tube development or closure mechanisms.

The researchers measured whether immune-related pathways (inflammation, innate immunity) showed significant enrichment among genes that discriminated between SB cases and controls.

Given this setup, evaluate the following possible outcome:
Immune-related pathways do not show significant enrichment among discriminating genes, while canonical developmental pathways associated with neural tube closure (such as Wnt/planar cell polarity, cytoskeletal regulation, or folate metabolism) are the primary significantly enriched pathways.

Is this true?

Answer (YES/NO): NO